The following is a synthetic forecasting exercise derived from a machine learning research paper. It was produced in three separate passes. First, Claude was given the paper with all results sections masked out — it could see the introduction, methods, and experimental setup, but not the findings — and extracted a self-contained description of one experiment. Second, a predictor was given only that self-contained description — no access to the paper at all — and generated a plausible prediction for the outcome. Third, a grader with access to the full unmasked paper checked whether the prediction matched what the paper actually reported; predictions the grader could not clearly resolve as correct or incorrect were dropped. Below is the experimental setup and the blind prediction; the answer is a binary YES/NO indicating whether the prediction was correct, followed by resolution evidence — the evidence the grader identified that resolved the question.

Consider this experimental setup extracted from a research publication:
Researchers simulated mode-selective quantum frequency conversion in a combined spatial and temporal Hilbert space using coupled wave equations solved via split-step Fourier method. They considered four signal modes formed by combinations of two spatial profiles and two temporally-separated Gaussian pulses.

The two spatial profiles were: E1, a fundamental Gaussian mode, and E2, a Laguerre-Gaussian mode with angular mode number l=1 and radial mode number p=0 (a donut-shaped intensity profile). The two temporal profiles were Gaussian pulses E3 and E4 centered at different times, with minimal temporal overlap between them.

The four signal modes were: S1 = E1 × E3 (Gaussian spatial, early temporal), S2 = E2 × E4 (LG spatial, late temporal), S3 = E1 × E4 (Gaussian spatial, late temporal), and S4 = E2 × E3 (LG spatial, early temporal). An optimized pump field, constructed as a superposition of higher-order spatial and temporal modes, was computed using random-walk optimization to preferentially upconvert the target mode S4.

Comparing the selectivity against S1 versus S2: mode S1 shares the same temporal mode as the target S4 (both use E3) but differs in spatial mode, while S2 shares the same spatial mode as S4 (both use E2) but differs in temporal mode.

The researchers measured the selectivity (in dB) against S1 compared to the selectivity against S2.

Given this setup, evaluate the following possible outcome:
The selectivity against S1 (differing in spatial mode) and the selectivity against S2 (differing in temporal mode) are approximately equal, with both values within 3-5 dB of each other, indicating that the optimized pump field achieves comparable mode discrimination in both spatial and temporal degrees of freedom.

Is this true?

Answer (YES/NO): NO